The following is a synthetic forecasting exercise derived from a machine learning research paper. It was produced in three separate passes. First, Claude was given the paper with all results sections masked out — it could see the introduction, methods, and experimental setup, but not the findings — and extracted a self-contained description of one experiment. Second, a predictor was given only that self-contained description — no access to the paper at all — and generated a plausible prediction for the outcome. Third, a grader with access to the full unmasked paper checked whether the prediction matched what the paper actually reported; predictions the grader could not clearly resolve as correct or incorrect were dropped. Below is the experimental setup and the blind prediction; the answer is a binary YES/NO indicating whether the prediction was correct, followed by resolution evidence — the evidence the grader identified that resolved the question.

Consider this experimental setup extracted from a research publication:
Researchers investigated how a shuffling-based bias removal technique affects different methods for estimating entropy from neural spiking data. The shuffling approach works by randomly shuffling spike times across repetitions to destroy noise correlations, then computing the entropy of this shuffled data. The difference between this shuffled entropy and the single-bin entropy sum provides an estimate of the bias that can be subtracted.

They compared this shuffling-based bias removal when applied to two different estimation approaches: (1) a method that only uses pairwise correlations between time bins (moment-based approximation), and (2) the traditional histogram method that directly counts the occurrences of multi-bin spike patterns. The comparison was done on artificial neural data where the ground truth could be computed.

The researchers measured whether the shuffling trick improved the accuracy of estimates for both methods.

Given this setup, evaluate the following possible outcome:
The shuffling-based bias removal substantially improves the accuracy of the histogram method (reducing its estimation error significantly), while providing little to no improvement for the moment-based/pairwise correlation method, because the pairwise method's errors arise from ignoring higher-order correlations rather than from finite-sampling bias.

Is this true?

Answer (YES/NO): NO